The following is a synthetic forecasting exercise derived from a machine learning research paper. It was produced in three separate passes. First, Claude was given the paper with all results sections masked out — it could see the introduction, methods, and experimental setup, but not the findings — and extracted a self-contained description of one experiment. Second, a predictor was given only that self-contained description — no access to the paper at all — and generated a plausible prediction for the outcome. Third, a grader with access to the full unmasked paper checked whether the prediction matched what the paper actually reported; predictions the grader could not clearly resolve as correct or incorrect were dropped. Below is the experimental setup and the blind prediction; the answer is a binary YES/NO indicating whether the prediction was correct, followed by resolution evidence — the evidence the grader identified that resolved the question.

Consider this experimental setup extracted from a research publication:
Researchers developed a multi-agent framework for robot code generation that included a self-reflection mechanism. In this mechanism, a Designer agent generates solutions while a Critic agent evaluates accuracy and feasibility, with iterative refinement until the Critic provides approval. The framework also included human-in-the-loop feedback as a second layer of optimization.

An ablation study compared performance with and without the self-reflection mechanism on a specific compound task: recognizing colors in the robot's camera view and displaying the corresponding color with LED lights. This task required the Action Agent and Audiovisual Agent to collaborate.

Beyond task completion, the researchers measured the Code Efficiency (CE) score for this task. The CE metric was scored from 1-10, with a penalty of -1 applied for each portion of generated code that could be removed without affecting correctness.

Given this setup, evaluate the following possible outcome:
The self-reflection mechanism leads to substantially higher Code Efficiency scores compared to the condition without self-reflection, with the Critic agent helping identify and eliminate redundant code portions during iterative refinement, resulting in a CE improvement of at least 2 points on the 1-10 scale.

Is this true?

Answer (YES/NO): NO